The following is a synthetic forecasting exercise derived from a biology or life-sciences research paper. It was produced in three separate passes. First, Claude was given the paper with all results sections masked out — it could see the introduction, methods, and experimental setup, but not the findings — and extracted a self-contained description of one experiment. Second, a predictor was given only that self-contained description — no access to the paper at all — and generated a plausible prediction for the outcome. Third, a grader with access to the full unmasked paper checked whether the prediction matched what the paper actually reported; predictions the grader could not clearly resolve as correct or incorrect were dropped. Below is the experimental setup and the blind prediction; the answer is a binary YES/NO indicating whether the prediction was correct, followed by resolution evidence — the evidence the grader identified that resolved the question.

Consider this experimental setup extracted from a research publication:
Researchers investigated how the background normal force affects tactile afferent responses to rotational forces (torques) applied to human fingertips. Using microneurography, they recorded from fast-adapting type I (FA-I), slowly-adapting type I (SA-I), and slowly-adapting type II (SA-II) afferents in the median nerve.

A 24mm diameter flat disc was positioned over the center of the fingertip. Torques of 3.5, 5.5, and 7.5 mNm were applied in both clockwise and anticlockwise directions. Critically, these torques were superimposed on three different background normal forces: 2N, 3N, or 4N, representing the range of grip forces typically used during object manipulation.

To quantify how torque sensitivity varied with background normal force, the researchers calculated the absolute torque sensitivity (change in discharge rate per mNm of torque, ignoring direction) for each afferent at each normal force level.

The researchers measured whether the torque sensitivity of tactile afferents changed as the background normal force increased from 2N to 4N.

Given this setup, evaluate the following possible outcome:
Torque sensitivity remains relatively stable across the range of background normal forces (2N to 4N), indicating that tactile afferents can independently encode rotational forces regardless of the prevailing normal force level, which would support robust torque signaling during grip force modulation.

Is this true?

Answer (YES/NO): NO